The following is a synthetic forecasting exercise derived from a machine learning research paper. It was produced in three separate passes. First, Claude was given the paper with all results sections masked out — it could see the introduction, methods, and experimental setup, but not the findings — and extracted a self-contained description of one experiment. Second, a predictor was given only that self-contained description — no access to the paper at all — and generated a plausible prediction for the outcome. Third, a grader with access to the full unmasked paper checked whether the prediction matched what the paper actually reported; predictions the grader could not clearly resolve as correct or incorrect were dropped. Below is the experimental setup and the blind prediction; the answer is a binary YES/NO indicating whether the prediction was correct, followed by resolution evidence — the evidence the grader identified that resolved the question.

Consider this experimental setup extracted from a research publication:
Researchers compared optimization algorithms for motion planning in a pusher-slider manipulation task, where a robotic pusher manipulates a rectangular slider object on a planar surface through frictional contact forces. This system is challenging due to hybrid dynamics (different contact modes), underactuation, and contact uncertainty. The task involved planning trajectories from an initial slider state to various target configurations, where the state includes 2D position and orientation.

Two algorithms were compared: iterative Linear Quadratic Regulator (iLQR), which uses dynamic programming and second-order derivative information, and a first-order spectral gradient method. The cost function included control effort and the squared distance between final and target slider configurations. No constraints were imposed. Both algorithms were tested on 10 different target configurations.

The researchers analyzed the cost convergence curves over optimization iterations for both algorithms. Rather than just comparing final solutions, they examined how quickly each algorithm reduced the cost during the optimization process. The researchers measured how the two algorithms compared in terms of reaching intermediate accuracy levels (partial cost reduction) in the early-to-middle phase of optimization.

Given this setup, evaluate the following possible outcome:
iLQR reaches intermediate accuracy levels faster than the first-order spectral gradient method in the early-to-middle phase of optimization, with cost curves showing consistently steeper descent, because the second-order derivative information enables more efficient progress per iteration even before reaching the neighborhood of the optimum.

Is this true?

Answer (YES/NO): NO